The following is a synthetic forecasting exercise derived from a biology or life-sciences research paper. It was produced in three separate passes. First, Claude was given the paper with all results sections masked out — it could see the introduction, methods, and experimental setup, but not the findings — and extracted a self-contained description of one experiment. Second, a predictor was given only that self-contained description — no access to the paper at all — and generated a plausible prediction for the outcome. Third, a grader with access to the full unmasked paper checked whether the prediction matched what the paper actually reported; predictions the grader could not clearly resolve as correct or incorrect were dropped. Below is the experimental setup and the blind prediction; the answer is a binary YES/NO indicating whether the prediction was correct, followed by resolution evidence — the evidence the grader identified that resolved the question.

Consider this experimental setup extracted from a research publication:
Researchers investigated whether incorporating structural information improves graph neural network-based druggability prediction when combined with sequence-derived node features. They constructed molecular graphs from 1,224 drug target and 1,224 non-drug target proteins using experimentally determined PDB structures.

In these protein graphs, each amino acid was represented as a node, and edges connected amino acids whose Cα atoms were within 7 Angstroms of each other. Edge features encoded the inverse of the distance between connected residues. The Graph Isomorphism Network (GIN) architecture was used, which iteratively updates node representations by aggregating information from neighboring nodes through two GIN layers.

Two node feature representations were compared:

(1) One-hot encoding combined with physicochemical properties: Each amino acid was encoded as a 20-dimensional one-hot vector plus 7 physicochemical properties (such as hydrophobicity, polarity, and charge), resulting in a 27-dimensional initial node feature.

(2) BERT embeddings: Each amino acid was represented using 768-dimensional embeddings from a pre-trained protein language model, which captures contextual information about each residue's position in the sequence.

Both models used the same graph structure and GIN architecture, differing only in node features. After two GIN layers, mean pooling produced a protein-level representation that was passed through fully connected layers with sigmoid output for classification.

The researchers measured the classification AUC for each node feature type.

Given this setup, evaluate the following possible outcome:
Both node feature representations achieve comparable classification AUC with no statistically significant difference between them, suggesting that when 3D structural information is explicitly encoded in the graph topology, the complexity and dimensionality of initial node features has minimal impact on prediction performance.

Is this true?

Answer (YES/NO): NO